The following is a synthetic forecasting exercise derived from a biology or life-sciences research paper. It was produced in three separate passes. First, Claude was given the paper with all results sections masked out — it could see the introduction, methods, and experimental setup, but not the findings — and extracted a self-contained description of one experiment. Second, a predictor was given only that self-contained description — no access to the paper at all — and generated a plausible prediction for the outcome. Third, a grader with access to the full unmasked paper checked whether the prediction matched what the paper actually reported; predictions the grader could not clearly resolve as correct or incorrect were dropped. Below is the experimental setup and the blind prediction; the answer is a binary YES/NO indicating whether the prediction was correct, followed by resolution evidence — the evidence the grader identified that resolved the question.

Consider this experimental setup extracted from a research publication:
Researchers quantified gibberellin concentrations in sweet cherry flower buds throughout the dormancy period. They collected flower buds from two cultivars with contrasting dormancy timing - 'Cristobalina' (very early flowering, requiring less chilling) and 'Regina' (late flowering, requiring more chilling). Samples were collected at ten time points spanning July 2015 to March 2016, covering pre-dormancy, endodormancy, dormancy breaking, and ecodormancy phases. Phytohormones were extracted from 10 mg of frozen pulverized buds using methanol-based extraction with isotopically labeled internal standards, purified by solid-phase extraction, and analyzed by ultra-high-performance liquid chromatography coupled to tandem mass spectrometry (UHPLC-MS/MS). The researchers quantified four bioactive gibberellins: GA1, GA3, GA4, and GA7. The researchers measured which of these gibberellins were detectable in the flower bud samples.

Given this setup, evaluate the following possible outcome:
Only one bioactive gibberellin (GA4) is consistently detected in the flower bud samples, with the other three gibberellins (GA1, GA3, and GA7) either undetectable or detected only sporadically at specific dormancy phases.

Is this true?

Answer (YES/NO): NO